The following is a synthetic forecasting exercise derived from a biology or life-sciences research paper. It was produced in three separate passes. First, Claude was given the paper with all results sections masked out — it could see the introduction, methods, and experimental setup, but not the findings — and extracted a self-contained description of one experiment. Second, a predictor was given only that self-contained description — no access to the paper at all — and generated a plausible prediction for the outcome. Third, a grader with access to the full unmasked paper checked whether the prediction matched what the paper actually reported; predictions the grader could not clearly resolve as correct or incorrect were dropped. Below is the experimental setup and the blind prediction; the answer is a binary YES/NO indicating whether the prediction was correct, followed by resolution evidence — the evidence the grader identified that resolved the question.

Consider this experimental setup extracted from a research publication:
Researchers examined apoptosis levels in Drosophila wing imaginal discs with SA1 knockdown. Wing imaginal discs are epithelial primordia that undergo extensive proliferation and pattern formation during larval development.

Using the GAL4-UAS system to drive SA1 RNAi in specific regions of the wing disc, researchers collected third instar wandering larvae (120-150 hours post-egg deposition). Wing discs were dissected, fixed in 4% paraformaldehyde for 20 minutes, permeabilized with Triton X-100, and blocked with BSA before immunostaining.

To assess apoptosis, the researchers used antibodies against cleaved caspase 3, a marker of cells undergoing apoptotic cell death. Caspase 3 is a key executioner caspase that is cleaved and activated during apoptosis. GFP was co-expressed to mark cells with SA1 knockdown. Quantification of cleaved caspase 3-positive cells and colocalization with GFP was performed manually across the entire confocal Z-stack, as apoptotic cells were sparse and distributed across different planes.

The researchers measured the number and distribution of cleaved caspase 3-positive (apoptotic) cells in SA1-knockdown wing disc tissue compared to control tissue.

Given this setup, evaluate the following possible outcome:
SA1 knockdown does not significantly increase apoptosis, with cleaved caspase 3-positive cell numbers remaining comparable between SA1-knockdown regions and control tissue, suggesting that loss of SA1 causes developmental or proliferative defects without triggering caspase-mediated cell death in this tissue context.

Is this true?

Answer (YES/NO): NO